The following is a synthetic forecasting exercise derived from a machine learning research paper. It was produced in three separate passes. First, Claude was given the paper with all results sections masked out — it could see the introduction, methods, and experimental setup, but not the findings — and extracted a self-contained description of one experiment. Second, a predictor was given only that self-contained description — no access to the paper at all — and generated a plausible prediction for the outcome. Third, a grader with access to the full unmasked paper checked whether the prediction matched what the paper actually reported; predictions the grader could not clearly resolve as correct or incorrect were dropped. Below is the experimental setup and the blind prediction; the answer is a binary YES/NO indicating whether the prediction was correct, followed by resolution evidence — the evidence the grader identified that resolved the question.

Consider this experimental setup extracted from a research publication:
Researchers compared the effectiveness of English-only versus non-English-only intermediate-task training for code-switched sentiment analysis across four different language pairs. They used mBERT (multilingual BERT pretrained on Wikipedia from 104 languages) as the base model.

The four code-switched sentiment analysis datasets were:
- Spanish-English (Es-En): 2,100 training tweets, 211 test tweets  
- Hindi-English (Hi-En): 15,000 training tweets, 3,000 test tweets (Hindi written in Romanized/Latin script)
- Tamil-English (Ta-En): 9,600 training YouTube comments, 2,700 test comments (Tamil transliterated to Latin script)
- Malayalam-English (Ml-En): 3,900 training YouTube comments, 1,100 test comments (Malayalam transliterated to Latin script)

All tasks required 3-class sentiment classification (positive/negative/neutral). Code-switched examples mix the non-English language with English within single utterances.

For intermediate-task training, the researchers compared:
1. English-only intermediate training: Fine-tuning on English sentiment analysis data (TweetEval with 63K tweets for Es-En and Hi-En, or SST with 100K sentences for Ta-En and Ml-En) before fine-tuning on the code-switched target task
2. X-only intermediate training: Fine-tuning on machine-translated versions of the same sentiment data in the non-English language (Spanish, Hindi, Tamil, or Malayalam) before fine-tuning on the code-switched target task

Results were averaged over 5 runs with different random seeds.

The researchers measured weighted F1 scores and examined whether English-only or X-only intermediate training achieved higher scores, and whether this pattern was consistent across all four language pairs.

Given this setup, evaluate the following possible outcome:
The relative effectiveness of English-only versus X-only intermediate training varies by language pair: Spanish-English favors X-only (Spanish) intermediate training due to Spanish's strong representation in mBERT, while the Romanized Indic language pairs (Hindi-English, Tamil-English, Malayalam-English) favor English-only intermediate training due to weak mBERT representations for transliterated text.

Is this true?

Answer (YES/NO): NO